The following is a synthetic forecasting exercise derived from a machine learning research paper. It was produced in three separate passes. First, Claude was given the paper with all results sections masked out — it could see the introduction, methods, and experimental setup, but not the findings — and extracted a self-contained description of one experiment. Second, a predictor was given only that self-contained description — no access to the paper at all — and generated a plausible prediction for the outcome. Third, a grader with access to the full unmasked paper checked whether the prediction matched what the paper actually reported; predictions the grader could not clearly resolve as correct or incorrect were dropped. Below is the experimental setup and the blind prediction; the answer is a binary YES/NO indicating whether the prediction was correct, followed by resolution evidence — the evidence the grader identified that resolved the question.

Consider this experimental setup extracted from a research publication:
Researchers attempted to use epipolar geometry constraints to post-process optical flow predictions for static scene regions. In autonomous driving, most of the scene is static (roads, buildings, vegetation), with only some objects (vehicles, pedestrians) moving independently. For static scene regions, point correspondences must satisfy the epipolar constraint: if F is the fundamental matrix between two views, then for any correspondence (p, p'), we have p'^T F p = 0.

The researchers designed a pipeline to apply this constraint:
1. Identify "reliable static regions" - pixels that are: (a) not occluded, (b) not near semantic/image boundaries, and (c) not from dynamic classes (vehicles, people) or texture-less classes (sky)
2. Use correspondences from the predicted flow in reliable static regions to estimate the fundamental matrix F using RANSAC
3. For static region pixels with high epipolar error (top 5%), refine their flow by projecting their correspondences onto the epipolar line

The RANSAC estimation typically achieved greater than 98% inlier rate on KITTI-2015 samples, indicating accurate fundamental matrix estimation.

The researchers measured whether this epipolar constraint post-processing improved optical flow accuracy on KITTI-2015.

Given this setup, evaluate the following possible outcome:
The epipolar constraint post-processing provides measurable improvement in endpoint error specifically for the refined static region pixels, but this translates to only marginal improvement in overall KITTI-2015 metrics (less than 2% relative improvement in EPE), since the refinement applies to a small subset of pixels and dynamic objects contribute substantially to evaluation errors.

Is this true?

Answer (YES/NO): NO